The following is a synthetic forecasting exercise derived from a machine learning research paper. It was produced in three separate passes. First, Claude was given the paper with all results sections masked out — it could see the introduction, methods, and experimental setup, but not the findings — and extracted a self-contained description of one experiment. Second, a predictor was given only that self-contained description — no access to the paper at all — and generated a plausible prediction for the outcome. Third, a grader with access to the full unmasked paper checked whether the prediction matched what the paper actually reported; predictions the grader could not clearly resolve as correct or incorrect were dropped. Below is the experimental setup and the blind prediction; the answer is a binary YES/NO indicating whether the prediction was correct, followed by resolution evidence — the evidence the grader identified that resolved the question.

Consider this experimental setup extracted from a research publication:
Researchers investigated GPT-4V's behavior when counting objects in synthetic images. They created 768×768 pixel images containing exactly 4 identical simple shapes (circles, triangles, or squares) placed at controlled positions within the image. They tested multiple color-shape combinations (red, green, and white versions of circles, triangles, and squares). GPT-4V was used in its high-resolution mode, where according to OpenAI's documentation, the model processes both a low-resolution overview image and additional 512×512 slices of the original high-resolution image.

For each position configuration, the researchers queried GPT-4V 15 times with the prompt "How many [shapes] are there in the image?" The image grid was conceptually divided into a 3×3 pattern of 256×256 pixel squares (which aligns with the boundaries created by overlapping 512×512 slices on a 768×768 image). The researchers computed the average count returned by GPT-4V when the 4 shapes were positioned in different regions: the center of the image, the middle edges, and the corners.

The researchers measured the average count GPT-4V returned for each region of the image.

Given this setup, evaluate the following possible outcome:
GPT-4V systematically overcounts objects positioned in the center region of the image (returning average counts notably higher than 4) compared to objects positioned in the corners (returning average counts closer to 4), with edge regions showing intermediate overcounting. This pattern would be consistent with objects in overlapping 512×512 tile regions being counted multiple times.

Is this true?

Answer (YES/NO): YES